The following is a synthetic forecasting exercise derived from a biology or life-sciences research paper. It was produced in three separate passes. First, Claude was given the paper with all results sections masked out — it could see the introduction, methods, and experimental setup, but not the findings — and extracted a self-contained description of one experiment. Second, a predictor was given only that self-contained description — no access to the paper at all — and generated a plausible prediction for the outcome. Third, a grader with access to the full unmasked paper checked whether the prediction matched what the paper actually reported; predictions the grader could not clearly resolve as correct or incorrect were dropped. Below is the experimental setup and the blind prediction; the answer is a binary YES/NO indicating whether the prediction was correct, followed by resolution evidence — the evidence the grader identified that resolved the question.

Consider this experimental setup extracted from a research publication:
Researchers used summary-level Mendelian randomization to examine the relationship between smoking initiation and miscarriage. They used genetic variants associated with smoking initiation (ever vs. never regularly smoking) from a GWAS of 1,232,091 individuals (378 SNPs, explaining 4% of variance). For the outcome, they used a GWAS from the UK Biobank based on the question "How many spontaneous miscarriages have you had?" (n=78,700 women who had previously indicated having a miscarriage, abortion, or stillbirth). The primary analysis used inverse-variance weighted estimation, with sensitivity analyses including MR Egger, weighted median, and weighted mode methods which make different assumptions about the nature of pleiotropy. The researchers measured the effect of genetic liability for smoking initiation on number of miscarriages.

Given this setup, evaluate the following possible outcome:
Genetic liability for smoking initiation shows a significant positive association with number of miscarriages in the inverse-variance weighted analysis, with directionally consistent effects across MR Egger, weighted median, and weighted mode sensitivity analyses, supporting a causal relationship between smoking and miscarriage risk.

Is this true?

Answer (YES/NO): NO